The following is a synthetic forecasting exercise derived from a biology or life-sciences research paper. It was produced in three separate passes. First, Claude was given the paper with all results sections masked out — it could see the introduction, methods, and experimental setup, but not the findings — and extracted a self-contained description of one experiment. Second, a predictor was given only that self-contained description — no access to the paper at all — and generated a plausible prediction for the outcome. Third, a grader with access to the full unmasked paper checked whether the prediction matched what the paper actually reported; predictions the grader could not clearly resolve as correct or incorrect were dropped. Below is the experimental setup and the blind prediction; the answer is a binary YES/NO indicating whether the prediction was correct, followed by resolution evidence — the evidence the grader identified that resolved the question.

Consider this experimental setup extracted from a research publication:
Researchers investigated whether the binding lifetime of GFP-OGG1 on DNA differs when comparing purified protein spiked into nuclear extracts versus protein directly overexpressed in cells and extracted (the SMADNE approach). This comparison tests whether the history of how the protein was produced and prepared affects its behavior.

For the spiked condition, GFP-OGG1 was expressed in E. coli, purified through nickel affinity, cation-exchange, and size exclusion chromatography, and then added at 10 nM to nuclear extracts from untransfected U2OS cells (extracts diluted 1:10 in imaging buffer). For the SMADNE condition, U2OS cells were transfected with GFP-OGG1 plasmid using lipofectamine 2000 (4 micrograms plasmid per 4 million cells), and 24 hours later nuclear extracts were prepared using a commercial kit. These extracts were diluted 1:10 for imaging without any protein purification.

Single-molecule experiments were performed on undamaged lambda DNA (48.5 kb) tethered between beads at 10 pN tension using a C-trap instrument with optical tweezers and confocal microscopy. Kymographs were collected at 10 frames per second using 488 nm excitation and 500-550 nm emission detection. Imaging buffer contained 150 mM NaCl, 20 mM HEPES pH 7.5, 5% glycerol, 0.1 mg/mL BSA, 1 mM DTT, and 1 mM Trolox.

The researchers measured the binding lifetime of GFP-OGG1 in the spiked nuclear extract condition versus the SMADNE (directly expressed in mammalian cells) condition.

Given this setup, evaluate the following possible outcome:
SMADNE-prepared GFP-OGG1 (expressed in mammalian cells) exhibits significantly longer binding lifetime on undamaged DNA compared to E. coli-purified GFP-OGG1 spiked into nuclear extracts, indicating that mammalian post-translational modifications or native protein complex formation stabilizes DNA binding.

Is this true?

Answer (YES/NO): NO